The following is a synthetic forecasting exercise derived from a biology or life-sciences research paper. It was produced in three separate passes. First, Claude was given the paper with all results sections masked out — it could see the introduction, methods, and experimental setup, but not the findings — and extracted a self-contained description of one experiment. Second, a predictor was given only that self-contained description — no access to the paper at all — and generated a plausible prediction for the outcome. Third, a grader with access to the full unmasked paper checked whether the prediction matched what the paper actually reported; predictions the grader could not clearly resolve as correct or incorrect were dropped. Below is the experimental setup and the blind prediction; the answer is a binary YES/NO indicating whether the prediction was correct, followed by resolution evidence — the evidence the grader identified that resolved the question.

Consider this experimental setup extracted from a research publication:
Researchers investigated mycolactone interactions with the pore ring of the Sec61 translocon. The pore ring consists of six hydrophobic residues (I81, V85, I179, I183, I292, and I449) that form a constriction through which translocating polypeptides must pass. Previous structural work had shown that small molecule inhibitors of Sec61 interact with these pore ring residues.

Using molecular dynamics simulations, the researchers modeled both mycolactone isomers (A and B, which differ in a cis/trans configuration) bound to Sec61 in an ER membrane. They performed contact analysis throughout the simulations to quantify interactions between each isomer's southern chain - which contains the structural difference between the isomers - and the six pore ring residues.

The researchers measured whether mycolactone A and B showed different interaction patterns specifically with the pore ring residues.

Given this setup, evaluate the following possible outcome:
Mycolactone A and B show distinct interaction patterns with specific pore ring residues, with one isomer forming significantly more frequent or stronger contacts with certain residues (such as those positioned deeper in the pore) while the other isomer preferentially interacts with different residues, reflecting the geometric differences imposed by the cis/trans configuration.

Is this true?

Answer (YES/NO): NO